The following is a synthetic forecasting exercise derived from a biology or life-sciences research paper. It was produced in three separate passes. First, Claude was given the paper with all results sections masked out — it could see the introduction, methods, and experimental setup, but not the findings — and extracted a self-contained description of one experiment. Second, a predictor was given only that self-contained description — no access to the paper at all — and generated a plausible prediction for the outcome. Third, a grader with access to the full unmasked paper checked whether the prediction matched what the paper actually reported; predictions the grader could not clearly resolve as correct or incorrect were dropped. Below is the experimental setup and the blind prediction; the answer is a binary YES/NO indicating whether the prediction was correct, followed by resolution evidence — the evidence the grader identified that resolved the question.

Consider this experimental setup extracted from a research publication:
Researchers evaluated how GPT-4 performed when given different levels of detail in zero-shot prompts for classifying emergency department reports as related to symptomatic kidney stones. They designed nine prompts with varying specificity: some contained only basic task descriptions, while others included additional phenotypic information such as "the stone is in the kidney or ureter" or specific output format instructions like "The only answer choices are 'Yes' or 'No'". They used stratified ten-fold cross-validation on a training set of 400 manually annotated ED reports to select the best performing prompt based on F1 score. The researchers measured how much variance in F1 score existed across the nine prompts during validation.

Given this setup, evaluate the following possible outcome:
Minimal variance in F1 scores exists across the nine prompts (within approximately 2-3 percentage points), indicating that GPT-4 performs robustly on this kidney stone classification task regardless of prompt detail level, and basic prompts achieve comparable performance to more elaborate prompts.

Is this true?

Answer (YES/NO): NO